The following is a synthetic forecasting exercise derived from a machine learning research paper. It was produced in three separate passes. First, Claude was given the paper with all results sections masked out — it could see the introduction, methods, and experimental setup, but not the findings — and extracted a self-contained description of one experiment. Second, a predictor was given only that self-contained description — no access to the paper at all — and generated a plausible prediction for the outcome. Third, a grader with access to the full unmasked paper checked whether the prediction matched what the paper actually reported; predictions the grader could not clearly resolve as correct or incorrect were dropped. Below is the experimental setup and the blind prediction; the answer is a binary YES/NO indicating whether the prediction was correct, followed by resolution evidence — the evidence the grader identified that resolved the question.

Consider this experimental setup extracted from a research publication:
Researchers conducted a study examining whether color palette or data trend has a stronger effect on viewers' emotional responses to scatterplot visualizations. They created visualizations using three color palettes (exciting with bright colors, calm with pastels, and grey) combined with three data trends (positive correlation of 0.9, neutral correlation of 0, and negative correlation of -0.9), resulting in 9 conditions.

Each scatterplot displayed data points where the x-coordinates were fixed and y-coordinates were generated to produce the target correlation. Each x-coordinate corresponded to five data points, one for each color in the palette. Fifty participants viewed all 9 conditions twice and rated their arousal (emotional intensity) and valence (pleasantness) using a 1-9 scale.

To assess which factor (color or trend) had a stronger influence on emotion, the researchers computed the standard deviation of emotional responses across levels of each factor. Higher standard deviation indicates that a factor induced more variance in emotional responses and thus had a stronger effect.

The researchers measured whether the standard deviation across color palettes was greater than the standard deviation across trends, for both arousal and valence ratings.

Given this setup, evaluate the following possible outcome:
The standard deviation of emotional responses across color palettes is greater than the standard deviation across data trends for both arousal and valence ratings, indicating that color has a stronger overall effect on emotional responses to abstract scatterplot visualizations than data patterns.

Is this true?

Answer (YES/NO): YES